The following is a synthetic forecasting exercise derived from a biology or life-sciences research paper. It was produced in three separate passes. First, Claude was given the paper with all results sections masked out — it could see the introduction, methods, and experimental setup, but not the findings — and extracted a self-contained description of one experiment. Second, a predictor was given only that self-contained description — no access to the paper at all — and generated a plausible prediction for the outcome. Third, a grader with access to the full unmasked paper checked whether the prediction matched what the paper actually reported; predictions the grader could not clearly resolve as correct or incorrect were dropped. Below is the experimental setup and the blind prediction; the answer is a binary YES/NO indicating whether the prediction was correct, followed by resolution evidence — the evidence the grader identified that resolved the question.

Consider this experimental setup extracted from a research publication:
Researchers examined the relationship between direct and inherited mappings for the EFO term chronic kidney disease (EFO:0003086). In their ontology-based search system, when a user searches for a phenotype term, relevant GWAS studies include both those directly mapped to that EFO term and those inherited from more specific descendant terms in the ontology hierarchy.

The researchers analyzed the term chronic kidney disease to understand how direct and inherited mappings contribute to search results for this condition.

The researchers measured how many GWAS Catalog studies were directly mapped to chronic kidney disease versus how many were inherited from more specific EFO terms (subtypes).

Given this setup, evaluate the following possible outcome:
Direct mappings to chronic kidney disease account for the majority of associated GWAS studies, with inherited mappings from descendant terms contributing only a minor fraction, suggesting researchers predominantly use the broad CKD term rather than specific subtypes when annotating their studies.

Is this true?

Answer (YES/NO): NO